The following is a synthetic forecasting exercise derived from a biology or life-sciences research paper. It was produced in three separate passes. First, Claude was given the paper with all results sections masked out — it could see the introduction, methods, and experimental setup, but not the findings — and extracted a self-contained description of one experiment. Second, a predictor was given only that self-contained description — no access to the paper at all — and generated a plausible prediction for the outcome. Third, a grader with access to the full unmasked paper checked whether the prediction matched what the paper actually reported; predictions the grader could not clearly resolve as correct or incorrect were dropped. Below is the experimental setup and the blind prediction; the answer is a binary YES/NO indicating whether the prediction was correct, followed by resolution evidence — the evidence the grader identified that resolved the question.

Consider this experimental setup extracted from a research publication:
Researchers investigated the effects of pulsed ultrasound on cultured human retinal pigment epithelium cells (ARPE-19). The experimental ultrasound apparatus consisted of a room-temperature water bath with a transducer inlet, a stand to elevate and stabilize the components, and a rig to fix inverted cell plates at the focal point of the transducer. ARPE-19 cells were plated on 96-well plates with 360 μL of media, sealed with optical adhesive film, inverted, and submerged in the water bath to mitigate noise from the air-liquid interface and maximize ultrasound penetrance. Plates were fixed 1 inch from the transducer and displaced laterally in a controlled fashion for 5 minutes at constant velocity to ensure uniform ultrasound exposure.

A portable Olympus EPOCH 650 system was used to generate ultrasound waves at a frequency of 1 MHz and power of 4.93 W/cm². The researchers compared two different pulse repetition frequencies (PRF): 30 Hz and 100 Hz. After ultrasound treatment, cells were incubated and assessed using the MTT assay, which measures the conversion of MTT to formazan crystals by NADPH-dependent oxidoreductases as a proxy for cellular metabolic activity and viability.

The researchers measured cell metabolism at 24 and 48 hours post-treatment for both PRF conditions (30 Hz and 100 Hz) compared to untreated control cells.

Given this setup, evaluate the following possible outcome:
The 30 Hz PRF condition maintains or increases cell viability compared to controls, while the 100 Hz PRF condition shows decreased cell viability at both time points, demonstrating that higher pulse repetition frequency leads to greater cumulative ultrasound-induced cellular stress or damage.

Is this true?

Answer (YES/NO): YES